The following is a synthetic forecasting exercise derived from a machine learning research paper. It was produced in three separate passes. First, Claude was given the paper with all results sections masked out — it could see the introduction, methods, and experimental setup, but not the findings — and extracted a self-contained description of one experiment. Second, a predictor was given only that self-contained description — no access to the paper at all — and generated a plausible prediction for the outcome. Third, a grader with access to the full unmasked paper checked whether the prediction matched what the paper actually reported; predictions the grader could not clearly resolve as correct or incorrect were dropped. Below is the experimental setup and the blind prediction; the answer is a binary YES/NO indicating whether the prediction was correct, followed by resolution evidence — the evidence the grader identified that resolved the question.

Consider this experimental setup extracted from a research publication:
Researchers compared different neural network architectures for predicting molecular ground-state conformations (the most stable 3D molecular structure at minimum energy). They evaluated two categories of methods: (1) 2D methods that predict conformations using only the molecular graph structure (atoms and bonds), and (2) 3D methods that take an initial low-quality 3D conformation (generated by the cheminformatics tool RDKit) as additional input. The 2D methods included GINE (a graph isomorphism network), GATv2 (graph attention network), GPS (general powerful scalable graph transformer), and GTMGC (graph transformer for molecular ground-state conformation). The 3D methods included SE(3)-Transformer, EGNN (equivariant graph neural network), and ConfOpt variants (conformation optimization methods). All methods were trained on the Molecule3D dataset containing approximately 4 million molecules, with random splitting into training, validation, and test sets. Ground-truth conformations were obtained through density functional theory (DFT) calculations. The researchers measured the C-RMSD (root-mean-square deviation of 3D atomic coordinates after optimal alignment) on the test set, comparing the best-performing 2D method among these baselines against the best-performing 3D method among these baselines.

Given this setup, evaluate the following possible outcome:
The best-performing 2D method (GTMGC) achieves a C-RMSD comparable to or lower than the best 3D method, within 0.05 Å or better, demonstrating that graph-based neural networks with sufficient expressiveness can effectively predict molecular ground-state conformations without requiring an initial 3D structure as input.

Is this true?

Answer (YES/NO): YES